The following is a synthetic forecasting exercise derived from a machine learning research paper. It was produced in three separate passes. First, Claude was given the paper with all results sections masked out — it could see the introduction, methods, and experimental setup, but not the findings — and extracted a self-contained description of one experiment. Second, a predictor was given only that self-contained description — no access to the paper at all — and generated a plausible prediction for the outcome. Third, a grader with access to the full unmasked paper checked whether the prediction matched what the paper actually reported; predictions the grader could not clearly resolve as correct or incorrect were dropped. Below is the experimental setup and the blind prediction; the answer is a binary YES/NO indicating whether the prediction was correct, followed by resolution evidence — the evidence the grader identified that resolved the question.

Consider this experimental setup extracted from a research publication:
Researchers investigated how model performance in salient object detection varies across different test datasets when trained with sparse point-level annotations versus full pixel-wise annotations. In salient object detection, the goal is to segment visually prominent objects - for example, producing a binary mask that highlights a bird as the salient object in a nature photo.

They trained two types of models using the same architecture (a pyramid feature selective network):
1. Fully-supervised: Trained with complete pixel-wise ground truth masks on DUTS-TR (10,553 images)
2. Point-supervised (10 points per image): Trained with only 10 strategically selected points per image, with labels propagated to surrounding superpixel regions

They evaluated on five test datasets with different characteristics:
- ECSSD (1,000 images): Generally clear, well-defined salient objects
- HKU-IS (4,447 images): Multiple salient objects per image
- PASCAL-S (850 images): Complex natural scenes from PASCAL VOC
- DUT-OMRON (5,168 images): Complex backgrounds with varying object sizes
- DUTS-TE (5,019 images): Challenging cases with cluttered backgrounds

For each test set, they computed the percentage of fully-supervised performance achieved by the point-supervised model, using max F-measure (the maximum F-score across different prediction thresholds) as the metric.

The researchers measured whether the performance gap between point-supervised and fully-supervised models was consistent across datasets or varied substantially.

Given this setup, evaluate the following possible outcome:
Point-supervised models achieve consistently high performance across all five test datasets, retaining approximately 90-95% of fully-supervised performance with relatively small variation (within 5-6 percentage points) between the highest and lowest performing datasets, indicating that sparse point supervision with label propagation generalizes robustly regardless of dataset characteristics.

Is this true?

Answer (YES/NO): NO